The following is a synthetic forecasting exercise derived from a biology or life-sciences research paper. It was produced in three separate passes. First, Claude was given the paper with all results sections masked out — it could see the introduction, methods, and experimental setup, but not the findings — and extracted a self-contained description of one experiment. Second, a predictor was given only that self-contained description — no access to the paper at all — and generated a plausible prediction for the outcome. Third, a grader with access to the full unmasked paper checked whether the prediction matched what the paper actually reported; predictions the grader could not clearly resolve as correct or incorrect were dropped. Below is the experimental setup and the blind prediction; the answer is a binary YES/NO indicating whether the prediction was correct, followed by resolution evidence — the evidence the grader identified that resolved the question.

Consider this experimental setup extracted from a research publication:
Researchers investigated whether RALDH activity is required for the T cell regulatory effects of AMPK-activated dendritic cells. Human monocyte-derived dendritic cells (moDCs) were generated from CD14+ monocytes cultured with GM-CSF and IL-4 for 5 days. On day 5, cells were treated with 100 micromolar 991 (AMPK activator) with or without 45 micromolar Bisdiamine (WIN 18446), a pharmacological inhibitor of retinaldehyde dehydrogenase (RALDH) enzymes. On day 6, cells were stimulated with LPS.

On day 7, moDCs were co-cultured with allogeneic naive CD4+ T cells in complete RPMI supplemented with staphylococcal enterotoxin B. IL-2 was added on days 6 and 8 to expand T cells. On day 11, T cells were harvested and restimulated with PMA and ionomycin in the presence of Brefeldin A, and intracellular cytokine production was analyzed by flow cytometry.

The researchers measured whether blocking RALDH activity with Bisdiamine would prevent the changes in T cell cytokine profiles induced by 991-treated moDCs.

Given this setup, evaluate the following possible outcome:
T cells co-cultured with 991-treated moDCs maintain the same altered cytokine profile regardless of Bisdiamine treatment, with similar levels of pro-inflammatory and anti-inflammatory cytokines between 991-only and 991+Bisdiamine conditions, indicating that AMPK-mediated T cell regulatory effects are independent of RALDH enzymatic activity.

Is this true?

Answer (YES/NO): NO